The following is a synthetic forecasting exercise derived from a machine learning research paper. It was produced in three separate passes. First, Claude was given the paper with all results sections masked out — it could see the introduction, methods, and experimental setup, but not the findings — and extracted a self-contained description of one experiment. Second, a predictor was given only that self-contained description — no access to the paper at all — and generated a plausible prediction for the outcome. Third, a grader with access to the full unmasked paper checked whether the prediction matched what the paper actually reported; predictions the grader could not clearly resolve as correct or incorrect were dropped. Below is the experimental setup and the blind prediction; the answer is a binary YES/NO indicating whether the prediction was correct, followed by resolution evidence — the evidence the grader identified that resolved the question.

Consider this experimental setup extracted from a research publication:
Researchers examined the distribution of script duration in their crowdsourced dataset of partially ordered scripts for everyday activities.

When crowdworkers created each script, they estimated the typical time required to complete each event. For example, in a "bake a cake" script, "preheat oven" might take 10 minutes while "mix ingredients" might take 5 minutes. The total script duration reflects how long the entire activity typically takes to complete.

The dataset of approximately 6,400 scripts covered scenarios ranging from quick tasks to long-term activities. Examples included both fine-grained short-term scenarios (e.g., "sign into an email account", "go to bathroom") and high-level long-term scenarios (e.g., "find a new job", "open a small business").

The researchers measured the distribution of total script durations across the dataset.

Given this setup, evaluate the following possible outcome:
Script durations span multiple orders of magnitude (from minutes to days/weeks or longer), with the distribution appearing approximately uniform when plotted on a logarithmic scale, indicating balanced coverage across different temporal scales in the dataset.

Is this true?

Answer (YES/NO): NO